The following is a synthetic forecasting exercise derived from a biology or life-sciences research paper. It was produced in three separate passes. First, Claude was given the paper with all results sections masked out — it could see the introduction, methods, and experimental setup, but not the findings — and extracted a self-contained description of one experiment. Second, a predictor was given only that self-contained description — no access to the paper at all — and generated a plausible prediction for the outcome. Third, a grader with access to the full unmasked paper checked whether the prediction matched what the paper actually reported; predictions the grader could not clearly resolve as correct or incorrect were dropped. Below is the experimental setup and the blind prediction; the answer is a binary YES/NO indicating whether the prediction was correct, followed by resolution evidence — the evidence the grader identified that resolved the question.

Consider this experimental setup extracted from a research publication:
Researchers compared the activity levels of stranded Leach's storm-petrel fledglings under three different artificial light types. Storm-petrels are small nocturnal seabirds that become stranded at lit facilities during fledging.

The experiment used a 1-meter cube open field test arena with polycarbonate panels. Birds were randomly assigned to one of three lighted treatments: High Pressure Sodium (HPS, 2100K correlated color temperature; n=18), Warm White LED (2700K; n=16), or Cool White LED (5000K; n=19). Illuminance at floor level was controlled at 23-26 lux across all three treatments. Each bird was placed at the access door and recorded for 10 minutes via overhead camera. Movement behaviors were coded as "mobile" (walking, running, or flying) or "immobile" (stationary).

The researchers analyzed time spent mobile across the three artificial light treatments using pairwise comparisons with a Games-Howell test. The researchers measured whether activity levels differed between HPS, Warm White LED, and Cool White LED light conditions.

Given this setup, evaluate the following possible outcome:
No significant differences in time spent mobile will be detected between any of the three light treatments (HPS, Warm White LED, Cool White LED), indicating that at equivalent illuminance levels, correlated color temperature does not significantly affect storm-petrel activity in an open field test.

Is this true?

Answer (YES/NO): YES